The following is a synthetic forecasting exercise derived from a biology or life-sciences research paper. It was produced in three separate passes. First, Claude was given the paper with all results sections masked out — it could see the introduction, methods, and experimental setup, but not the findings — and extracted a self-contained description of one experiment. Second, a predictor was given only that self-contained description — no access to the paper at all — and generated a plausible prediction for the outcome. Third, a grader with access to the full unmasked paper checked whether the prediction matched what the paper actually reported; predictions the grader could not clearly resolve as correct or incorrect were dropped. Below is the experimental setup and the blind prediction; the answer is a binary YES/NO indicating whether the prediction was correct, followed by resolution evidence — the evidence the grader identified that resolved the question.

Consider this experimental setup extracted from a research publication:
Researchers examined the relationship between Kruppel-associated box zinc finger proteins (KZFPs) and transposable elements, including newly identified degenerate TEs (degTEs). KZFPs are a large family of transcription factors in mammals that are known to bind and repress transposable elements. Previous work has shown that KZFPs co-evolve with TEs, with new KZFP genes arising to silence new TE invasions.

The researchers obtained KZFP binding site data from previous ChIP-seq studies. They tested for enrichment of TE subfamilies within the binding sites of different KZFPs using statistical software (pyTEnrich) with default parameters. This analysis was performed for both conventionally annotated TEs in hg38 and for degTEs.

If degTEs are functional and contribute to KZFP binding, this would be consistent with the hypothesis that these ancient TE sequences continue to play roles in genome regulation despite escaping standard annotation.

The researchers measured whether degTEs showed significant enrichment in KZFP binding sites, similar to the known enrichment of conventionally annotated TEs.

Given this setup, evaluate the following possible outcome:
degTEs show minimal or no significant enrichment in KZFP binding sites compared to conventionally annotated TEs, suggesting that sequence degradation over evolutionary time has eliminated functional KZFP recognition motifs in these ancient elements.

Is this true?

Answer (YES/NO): NO